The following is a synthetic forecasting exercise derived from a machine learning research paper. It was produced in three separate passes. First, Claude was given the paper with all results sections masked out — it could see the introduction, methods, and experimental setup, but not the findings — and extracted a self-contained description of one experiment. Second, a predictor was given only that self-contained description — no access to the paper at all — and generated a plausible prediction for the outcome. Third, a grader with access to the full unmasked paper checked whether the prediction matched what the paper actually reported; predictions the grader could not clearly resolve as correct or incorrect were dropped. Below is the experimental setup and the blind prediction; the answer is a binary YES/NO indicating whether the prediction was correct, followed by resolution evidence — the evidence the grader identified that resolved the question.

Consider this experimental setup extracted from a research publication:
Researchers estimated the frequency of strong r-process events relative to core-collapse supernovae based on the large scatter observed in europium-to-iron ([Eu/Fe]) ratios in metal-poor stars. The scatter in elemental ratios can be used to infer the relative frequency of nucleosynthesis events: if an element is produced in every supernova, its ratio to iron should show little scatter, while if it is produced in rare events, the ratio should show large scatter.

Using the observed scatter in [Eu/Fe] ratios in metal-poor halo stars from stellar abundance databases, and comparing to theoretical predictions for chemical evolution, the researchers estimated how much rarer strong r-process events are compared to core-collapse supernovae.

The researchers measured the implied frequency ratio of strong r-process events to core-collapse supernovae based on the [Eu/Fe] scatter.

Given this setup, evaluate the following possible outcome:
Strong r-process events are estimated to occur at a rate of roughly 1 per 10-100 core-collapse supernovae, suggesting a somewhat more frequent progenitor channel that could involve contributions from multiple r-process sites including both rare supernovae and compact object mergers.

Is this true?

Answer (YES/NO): NO